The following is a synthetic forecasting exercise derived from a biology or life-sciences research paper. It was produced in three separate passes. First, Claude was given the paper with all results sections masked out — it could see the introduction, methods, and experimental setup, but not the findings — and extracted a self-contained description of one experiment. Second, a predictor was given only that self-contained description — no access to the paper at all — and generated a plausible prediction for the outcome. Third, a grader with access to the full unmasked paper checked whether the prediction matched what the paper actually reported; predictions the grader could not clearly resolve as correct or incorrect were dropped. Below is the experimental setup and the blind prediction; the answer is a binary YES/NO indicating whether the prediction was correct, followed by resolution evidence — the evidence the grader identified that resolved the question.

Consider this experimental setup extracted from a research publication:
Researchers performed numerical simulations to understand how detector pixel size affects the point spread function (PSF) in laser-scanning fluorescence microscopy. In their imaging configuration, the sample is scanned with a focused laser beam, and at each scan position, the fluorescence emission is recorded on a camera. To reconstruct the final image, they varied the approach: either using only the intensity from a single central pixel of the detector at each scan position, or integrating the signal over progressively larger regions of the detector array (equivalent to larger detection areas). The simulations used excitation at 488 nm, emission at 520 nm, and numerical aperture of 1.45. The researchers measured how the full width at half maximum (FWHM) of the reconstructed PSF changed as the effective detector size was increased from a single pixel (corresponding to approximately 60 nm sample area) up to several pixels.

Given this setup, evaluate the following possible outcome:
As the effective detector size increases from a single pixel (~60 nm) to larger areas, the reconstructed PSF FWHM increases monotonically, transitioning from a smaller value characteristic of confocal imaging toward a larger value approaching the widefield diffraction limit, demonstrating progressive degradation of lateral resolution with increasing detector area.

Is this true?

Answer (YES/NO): YES